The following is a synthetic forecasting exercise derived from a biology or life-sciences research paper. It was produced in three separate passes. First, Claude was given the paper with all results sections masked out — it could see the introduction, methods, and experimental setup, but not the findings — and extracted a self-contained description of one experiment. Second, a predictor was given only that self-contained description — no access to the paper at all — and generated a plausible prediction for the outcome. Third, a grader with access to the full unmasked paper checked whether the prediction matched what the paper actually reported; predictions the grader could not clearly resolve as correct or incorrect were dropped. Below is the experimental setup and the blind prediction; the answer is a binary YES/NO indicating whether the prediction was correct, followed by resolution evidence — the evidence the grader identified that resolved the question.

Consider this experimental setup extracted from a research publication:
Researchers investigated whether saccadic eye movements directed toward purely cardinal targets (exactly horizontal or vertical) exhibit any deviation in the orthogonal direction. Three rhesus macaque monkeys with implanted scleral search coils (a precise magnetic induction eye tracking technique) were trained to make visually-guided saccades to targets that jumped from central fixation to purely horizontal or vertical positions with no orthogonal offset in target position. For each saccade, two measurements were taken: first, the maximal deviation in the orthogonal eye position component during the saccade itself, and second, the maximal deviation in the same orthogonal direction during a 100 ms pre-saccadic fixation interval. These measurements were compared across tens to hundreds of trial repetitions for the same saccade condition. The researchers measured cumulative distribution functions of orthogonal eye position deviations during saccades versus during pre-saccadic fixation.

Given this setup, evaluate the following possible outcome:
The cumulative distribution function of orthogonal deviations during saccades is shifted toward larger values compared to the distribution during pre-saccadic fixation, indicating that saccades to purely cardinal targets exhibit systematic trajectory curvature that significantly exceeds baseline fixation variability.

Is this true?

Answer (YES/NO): YES